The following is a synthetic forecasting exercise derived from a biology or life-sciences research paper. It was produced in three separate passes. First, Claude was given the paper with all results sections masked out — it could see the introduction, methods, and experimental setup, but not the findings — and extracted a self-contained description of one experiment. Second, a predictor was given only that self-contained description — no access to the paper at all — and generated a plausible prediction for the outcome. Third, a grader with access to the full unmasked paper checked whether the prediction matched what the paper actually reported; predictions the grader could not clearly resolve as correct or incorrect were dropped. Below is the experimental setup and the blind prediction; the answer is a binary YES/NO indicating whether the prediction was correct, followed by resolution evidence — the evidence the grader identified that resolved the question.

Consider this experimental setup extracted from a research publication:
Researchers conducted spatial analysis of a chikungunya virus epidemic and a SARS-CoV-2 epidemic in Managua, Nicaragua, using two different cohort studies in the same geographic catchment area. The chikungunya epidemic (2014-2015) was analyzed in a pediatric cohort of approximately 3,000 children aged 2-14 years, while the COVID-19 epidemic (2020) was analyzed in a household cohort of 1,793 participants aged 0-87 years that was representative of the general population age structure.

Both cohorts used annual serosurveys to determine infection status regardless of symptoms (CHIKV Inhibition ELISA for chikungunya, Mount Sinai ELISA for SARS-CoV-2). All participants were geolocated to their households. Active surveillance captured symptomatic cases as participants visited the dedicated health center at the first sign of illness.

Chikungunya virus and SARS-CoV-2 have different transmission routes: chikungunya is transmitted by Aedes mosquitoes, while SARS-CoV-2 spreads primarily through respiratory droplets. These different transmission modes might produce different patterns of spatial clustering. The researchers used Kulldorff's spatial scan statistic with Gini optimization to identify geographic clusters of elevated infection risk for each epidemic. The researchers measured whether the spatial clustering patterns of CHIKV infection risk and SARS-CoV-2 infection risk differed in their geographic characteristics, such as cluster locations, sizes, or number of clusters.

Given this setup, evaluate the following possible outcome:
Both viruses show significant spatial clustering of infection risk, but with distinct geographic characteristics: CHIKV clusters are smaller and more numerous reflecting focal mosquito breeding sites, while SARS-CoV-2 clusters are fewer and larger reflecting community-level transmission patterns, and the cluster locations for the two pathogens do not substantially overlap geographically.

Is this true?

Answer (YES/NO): NO